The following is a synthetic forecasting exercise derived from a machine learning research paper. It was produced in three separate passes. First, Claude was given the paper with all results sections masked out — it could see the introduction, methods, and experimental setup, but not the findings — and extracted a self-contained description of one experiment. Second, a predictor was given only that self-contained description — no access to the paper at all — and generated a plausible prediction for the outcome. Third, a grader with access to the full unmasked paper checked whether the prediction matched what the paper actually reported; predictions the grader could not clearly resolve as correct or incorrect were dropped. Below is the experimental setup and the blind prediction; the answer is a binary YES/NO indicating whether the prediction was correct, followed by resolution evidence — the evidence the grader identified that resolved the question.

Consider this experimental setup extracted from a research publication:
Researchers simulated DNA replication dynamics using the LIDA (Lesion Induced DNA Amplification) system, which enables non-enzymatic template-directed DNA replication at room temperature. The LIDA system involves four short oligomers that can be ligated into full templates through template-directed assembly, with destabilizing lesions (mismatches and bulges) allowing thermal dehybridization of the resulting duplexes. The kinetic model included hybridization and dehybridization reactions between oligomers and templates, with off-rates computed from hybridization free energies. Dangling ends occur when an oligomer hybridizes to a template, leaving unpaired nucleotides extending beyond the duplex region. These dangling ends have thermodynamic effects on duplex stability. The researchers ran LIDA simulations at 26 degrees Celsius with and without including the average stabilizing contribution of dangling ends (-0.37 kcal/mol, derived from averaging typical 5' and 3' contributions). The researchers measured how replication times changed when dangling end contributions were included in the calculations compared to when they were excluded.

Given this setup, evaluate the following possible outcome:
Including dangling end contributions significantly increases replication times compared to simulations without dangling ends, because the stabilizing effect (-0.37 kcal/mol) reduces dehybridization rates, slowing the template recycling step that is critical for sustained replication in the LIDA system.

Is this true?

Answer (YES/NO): NO